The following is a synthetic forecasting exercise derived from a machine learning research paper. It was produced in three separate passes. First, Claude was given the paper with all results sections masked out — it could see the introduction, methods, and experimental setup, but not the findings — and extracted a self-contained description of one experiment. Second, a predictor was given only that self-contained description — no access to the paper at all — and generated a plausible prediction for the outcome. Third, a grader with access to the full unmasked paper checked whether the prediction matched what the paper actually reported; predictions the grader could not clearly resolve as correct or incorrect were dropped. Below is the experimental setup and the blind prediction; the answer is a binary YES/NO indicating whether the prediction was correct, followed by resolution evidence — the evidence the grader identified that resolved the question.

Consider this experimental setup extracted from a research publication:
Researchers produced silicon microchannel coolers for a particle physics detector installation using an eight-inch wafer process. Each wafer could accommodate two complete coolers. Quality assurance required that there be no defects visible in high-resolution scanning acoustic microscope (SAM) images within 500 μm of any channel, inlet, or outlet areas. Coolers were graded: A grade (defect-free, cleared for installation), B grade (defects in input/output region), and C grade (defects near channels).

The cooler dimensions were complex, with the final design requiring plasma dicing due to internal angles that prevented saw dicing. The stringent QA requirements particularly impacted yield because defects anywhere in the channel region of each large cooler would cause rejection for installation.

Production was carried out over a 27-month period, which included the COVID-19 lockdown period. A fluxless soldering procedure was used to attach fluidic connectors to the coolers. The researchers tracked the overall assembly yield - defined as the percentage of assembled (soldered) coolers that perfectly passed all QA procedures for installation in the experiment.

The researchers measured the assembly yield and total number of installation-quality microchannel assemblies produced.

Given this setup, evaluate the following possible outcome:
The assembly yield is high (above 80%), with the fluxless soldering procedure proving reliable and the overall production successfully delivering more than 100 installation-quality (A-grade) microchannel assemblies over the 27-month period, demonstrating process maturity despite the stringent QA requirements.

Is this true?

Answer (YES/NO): NO